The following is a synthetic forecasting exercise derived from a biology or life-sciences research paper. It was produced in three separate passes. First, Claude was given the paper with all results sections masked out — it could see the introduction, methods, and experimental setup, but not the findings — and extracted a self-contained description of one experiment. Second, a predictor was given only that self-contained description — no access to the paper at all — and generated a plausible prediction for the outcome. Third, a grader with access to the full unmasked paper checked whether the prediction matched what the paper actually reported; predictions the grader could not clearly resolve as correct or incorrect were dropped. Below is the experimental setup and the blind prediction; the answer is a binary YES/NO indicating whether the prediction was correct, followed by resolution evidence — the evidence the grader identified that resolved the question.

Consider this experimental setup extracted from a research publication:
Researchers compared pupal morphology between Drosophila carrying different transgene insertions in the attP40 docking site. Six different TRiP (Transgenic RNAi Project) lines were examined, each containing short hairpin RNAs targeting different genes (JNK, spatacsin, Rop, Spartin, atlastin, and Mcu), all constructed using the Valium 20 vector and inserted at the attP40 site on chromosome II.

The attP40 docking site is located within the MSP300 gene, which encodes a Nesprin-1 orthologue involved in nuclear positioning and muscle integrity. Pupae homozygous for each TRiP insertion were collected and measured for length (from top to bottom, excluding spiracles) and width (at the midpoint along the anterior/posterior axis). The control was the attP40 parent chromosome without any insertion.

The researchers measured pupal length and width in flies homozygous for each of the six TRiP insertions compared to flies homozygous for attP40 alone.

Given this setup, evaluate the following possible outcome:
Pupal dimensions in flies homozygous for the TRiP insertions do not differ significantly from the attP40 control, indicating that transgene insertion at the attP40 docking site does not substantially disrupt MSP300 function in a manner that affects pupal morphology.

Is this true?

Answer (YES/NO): NO